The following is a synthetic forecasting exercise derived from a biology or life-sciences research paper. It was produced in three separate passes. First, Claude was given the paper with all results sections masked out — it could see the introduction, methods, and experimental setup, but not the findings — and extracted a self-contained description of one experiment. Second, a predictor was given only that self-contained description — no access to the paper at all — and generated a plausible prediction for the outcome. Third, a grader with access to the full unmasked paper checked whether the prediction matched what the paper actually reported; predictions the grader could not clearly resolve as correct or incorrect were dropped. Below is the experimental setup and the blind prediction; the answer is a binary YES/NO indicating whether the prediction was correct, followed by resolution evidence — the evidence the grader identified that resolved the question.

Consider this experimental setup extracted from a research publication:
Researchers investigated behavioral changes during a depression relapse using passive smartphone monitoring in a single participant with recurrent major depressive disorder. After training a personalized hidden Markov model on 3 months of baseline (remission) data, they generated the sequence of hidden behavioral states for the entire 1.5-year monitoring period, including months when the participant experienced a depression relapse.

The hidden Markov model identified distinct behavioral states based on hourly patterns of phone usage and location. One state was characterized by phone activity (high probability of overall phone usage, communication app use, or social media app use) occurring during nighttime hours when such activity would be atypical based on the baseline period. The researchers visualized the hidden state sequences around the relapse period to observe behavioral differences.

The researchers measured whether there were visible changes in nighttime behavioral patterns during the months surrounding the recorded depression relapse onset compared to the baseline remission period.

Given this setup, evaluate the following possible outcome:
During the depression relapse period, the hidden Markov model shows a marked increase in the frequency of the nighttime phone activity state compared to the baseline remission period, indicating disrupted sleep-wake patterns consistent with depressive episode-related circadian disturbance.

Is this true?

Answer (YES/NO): NO